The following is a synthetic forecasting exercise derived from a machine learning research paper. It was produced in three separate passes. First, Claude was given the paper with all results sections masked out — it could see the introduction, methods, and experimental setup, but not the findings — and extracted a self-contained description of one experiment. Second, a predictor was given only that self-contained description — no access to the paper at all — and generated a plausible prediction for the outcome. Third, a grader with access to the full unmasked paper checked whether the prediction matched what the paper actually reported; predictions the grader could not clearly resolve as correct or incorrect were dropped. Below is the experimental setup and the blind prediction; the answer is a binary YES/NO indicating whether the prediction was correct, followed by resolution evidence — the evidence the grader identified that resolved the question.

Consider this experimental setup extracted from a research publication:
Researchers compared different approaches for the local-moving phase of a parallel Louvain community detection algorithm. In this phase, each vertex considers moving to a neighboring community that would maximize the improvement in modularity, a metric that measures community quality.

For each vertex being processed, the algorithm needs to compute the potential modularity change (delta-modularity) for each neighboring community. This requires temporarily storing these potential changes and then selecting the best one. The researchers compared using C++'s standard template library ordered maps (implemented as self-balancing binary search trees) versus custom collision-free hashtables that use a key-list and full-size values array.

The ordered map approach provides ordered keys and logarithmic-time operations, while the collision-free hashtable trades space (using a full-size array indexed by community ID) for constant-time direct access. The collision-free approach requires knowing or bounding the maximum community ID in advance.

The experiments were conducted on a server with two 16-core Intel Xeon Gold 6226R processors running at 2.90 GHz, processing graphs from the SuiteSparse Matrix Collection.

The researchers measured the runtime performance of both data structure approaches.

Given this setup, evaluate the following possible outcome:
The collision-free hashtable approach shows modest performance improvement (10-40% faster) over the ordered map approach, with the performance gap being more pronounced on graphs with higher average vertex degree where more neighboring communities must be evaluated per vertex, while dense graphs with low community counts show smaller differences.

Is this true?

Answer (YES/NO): NO